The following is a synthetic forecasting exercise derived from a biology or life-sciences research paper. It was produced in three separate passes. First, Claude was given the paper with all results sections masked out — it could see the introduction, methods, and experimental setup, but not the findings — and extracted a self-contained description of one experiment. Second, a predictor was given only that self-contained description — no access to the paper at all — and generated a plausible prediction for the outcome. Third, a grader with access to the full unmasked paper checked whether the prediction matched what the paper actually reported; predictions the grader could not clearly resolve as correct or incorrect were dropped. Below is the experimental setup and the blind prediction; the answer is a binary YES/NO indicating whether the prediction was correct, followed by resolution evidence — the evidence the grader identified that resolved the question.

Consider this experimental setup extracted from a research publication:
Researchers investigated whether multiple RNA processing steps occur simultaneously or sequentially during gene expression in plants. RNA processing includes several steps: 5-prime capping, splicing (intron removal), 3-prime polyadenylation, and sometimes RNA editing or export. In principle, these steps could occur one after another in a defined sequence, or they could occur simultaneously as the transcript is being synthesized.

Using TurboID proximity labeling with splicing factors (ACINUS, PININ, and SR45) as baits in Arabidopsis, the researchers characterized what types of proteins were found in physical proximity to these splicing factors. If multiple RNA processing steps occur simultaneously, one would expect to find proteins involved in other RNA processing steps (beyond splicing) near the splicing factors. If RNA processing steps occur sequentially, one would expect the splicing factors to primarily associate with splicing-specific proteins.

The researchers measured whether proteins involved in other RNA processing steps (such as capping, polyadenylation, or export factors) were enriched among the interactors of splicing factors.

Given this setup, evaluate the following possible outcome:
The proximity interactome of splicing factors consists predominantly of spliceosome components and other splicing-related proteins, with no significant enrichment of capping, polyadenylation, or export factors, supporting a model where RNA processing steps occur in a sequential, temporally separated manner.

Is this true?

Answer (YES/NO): NO